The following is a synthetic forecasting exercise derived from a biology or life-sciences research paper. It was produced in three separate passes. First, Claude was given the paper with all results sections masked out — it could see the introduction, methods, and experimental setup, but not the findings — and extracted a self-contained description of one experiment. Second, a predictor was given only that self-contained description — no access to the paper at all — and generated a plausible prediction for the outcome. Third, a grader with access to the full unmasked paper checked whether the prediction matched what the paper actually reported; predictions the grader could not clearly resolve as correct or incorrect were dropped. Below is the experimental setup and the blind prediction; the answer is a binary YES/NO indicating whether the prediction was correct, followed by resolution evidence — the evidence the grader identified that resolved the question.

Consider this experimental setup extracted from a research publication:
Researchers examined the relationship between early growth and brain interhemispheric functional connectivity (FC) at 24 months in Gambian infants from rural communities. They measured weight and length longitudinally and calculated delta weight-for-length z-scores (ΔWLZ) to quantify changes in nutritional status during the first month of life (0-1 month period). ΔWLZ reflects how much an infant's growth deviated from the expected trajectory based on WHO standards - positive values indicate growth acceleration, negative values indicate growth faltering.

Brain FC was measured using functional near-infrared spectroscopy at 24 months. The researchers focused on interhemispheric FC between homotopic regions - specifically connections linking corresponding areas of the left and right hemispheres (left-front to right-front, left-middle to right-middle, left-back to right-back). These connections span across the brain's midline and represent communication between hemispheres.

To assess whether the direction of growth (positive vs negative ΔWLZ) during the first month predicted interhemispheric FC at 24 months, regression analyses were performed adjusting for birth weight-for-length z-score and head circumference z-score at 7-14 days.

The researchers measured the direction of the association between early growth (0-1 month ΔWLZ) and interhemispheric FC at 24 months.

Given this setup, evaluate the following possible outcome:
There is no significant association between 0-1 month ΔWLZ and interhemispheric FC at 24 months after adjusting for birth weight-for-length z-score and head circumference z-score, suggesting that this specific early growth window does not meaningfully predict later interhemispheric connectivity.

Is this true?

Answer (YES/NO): YES